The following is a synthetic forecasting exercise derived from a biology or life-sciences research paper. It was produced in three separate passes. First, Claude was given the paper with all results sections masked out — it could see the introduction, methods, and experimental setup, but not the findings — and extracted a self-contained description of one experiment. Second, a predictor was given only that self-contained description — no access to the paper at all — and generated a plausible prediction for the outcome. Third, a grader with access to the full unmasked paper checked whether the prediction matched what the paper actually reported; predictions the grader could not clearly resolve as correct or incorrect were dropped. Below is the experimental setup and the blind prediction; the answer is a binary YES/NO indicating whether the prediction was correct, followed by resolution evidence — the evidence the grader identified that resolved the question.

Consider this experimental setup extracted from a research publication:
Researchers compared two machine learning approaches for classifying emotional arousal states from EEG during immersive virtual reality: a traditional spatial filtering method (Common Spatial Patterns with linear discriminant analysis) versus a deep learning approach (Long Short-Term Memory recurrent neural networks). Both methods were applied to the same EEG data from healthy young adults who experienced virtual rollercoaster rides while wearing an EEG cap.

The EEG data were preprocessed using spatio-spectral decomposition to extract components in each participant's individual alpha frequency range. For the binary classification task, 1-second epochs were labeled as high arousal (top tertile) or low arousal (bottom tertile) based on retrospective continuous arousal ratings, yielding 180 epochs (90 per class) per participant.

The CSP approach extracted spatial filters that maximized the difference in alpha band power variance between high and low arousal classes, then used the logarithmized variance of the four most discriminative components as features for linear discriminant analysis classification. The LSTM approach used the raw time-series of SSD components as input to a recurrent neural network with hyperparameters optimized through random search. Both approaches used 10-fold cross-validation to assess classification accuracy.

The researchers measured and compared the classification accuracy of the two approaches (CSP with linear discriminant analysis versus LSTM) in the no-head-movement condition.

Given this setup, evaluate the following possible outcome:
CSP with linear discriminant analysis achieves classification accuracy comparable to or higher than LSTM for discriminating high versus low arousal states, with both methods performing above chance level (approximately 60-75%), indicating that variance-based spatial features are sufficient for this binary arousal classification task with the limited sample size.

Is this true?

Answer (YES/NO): YES